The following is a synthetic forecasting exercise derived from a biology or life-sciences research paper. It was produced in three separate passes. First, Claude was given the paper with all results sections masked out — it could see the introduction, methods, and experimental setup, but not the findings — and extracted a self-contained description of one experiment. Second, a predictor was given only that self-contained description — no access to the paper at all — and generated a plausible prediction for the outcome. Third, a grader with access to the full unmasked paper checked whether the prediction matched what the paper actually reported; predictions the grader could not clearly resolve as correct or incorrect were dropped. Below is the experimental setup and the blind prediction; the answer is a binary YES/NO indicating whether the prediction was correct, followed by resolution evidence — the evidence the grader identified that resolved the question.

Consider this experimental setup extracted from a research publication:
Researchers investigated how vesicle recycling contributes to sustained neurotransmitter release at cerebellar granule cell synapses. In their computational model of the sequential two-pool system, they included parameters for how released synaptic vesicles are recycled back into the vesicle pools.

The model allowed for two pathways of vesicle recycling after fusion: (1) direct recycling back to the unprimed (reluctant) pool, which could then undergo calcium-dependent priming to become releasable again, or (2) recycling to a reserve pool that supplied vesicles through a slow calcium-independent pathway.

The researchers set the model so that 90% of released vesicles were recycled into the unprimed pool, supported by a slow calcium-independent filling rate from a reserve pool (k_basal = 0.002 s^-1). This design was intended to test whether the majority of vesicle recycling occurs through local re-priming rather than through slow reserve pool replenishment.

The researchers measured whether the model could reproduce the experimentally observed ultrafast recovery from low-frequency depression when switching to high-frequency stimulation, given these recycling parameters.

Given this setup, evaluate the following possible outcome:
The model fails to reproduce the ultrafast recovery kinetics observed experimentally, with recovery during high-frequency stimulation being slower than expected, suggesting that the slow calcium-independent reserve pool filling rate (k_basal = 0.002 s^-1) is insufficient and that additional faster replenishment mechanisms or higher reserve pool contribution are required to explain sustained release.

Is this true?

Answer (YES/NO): NO